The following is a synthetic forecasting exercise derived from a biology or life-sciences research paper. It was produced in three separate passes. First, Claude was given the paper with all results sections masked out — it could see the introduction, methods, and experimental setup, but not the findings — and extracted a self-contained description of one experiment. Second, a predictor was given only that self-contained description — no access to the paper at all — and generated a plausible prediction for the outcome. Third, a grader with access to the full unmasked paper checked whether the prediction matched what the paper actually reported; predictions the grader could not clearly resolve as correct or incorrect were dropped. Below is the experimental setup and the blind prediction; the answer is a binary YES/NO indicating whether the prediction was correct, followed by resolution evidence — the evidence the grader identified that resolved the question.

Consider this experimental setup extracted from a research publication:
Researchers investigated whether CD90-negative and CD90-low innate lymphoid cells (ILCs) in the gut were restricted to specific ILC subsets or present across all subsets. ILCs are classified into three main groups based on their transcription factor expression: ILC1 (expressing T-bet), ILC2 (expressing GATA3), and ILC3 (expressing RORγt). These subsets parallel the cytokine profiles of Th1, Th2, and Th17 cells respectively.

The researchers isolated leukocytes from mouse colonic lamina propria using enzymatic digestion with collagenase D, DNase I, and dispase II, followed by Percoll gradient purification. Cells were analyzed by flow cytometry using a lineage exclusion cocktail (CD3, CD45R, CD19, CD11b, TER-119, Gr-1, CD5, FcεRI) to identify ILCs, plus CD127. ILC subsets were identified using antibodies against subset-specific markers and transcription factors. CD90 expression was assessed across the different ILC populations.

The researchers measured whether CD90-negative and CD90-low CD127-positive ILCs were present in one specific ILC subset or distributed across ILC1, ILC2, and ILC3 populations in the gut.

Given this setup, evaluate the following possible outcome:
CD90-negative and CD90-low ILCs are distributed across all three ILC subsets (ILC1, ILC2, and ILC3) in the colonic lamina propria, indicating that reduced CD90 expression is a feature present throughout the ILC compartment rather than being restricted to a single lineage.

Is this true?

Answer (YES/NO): YES